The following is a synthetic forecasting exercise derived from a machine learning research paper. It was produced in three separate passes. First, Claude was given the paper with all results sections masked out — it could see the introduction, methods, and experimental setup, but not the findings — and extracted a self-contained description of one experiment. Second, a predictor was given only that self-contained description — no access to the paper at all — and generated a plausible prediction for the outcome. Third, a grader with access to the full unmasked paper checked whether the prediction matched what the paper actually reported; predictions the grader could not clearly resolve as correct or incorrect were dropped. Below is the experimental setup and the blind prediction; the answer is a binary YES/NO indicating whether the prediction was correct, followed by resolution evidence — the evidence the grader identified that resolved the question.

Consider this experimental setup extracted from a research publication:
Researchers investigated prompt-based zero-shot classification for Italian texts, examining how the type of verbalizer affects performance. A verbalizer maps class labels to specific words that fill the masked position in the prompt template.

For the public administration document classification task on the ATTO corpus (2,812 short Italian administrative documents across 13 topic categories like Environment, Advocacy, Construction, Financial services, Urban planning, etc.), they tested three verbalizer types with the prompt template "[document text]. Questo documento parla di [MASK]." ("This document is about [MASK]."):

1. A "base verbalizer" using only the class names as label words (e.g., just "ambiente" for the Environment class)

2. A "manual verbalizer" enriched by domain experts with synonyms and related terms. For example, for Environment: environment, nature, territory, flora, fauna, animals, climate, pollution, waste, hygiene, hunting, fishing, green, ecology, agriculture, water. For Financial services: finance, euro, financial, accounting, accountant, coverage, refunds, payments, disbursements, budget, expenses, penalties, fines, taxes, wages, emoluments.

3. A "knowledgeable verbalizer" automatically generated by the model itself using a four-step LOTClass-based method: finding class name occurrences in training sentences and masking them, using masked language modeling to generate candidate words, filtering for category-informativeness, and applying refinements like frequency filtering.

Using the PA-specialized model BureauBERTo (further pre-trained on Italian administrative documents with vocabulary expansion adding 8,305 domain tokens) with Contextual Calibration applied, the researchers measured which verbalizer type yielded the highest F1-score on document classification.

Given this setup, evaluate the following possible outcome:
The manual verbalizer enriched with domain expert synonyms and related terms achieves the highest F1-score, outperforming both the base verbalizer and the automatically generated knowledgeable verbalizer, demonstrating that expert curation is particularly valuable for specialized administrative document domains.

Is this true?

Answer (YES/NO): NO